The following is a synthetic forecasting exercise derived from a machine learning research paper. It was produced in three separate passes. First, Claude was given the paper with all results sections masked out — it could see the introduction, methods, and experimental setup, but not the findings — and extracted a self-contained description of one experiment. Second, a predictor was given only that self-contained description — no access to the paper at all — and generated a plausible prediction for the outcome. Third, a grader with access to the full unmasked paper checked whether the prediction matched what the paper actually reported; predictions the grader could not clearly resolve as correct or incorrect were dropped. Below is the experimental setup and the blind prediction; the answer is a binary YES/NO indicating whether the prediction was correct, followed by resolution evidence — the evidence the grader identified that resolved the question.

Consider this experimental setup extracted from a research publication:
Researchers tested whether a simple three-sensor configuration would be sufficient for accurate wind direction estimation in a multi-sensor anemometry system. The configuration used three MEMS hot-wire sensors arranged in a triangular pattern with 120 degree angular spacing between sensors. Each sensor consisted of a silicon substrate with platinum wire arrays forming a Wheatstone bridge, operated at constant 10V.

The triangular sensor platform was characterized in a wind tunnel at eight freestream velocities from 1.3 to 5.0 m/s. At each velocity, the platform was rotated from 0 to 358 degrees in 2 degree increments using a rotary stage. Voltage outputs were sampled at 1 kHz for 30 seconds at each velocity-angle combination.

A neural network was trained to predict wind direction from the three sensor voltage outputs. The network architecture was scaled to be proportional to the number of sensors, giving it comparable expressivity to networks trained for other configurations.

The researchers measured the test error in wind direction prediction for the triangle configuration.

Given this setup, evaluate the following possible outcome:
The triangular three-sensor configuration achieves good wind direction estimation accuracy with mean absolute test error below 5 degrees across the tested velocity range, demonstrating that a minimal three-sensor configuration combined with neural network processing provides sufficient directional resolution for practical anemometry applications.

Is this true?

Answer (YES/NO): NO